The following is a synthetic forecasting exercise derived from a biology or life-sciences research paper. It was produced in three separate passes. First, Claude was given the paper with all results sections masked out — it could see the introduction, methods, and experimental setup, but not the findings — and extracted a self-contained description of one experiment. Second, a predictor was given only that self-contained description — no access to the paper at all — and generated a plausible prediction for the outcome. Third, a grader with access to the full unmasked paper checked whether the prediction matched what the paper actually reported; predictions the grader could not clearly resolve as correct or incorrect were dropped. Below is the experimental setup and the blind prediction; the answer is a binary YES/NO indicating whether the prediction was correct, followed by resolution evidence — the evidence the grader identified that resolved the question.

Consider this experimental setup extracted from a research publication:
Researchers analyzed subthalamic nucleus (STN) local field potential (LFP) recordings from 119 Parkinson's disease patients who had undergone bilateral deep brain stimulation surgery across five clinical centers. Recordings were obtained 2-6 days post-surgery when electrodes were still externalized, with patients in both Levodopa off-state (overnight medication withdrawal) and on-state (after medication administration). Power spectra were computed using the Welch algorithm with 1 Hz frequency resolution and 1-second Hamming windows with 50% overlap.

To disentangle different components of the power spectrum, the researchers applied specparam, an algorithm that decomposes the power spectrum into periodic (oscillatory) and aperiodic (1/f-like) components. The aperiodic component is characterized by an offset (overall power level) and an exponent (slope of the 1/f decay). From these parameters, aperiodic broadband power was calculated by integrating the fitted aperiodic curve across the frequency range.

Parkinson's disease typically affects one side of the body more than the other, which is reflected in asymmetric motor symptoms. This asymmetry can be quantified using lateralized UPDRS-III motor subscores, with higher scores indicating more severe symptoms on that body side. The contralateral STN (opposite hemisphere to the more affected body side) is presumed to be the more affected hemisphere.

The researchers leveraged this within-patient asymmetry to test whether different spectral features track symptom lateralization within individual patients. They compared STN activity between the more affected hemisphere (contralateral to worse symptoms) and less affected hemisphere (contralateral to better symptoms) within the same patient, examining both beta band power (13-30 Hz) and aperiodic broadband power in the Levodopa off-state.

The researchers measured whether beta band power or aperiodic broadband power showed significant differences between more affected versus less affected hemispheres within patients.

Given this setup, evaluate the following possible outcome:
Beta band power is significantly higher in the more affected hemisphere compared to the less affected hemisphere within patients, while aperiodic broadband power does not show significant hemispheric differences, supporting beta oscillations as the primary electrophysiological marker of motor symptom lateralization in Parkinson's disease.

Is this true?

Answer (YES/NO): NO